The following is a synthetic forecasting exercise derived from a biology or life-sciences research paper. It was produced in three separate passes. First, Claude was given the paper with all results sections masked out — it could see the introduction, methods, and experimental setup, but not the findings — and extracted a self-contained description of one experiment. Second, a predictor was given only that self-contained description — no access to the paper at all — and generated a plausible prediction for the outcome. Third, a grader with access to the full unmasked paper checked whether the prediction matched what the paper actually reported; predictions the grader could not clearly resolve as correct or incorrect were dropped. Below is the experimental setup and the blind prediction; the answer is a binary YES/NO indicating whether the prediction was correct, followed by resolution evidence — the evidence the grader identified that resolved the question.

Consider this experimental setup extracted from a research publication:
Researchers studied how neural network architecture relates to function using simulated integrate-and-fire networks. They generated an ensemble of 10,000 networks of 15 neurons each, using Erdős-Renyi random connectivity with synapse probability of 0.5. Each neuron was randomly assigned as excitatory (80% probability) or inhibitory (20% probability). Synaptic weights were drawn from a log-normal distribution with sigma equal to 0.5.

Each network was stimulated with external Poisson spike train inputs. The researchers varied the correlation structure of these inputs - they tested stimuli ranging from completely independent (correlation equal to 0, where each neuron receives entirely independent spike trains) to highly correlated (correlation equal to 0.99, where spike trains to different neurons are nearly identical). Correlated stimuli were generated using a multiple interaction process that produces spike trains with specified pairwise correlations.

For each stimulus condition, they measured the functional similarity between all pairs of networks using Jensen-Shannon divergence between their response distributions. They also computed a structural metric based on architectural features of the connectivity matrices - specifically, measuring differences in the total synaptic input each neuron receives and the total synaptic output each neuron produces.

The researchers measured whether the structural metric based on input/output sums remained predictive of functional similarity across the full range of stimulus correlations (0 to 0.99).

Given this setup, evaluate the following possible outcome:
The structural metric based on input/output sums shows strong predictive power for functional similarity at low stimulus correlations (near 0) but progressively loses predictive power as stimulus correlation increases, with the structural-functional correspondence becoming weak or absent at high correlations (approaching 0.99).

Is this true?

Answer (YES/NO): NO